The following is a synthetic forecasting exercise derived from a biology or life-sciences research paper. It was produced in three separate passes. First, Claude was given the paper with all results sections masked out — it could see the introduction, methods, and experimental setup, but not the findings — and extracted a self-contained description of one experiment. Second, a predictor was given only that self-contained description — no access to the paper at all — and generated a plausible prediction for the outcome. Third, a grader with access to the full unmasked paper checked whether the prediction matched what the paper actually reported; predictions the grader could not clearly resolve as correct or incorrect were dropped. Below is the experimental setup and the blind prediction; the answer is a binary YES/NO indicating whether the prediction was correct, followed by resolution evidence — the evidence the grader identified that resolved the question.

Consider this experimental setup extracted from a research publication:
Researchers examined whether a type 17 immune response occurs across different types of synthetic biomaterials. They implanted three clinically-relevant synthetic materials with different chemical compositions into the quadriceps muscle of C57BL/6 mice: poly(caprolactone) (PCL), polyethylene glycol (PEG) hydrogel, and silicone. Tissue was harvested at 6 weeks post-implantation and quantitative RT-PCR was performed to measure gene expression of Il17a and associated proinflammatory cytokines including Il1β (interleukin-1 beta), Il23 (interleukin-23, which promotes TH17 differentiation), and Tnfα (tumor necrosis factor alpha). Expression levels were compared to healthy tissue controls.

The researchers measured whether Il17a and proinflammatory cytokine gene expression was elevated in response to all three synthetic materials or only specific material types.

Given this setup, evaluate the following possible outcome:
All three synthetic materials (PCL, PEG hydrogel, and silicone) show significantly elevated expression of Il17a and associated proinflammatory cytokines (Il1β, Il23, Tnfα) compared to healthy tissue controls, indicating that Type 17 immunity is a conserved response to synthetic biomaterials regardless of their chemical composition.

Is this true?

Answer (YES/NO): YES